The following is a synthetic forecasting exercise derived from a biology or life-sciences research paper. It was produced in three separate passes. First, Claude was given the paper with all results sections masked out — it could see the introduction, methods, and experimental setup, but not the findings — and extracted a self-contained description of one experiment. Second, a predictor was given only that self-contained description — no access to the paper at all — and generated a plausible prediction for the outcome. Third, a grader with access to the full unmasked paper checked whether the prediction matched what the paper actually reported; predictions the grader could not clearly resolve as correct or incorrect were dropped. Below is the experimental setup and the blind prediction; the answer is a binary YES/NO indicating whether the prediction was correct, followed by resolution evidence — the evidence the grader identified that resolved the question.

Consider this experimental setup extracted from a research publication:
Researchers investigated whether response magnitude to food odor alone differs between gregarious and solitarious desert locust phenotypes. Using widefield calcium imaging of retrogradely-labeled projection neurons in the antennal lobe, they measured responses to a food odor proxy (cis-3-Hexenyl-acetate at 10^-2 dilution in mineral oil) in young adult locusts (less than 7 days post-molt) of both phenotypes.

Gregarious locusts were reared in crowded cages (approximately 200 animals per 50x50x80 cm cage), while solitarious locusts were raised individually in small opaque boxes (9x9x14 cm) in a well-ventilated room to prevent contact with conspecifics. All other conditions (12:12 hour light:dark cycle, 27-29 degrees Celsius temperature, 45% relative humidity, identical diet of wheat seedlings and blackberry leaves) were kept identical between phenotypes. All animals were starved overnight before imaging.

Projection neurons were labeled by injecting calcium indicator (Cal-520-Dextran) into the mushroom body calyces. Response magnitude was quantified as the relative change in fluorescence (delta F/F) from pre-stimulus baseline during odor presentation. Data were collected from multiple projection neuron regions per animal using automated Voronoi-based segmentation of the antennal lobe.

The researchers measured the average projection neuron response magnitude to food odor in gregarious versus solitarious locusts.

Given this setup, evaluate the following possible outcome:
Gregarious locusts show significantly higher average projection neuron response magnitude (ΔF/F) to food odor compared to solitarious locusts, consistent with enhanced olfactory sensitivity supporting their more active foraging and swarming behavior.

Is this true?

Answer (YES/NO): NO